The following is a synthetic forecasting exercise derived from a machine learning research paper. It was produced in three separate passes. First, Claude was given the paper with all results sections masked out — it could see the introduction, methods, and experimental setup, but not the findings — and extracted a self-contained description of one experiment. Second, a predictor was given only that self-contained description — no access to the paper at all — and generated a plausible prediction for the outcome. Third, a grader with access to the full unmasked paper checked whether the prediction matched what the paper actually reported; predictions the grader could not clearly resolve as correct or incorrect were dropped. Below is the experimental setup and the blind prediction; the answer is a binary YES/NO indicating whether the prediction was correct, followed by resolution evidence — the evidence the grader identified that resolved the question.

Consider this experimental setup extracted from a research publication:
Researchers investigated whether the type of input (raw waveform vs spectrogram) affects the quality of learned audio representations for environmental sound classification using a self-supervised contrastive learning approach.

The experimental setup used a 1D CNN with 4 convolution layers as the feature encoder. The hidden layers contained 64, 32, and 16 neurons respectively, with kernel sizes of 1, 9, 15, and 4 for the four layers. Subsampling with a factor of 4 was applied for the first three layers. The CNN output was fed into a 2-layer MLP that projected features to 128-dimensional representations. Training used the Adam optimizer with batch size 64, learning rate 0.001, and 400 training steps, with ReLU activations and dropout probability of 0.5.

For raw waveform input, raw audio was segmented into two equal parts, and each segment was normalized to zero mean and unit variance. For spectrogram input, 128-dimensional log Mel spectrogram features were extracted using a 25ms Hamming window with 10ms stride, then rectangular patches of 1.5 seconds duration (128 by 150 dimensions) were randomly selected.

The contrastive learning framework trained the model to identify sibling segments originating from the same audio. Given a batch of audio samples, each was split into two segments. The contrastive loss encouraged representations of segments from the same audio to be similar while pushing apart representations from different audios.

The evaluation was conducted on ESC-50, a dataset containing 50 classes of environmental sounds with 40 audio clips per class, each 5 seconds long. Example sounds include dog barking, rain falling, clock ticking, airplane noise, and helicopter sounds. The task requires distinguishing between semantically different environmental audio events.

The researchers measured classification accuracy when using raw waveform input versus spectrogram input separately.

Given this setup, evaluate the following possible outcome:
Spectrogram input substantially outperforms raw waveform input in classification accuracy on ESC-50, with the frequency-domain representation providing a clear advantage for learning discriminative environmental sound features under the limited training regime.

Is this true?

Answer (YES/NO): NO